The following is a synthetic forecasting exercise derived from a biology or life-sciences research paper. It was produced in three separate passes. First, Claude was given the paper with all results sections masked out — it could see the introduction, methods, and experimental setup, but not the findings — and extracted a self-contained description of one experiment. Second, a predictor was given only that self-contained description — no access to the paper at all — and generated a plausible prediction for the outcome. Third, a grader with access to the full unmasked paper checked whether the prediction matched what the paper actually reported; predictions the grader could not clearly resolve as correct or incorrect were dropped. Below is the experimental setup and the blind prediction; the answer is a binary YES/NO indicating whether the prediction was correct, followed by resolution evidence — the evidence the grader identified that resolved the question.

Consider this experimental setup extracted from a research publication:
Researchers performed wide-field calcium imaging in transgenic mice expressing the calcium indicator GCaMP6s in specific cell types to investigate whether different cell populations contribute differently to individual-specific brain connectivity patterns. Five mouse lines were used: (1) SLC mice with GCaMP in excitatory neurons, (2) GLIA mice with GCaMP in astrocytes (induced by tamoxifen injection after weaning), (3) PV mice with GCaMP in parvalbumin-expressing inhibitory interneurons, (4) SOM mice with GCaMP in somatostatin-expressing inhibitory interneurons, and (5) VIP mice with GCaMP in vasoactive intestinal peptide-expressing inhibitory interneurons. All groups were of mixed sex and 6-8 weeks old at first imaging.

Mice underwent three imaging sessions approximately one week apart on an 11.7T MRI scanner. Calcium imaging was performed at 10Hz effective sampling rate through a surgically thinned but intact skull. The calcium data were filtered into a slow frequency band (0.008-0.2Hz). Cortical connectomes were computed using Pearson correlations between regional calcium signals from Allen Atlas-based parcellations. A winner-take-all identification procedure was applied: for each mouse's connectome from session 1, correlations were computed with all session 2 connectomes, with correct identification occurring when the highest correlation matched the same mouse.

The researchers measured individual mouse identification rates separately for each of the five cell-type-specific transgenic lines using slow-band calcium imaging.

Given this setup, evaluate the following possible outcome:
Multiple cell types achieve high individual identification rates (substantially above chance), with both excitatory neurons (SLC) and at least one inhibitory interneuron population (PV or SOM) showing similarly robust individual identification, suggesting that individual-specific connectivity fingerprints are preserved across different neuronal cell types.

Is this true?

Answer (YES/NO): YES